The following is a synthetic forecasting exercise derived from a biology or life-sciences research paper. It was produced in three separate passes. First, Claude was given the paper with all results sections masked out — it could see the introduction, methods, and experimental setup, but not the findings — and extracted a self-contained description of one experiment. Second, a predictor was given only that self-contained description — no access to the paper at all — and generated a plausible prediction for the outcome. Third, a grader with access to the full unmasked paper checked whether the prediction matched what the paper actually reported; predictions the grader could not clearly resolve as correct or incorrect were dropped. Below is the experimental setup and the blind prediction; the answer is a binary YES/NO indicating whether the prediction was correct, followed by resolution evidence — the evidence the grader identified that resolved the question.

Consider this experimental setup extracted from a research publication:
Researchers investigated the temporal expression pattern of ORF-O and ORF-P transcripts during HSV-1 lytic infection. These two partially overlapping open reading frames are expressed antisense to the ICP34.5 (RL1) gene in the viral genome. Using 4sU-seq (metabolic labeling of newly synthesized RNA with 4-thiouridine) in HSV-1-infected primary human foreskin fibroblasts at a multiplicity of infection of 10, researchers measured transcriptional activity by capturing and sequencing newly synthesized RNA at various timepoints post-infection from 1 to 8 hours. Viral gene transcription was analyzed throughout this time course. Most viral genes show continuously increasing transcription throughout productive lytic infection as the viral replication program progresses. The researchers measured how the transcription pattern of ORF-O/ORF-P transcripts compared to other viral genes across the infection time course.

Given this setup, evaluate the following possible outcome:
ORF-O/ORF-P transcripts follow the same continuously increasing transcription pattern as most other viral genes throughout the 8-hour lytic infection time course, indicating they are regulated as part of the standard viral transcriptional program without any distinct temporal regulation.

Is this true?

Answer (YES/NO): NO